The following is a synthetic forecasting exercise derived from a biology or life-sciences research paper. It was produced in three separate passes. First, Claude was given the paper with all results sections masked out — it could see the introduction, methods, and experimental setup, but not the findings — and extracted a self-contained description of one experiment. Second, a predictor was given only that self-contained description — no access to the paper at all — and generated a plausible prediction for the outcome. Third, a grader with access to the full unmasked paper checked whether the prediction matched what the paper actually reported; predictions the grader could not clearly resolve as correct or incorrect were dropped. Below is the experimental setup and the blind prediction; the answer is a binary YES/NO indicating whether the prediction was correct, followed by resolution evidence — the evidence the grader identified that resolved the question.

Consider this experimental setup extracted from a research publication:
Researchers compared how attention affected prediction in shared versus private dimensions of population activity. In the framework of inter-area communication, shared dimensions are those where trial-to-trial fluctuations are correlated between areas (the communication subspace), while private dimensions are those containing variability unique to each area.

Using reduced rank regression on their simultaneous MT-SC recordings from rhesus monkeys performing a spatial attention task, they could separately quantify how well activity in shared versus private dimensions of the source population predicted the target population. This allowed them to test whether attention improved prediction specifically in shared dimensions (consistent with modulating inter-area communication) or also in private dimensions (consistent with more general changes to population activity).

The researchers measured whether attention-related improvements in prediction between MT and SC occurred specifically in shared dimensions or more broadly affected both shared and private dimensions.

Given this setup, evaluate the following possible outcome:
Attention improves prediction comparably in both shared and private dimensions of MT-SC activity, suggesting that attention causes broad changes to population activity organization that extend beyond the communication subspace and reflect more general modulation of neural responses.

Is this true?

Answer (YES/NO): NO